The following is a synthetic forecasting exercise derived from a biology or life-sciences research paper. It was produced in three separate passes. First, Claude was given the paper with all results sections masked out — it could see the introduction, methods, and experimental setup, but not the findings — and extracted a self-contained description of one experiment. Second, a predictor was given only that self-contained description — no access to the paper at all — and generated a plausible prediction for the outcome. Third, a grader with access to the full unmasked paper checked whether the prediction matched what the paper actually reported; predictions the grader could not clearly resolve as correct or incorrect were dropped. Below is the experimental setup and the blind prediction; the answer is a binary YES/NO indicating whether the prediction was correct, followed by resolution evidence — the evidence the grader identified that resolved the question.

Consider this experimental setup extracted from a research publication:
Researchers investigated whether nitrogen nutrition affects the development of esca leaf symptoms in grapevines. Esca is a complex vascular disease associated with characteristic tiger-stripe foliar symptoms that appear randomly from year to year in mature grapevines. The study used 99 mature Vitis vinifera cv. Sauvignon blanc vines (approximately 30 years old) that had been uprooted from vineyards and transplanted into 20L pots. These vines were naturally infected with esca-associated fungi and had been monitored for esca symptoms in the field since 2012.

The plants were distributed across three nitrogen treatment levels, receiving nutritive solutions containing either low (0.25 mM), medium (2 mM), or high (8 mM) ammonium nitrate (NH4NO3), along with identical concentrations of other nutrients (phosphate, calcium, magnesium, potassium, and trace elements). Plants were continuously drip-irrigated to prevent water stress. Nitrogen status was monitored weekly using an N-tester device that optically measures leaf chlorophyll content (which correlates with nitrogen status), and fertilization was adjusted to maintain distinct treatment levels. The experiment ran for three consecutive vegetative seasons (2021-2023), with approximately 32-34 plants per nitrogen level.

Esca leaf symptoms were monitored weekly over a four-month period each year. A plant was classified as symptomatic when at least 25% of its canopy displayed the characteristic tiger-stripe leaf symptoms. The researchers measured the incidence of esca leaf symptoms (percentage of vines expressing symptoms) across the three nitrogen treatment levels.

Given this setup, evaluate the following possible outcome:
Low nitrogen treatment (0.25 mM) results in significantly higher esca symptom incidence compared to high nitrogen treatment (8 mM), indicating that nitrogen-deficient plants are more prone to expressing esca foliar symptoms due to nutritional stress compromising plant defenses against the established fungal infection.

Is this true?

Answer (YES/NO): NO